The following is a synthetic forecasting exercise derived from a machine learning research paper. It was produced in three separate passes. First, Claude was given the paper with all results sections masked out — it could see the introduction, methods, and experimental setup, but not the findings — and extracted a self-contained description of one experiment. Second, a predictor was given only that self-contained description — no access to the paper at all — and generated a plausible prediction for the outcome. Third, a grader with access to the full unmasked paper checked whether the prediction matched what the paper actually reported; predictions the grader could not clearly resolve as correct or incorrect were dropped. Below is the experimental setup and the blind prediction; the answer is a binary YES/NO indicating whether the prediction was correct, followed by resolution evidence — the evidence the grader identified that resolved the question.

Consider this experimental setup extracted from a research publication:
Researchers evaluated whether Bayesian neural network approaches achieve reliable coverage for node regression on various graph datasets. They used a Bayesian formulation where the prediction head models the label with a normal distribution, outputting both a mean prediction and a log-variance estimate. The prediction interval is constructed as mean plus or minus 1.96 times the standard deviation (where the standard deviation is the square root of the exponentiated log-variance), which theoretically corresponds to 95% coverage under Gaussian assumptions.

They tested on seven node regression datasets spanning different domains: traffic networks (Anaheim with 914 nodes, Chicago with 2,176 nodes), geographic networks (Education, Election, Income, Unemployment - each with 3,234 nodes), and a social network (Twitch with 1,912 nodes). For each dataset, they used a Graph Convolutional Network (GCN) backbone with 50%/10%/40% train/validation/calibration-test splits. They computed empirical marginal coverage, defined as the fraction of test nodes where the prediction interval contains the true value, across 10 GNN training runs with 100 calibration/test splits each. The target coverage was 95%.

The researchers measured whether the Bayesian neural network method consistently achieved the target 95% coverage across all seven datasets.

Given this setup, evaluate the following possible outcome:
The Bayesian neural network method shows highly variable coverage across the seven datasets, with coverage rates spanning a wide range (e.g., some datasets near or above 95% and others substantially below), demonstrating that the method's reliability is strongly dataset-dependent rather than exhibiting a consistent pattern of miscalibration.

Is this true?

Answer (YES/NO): NO